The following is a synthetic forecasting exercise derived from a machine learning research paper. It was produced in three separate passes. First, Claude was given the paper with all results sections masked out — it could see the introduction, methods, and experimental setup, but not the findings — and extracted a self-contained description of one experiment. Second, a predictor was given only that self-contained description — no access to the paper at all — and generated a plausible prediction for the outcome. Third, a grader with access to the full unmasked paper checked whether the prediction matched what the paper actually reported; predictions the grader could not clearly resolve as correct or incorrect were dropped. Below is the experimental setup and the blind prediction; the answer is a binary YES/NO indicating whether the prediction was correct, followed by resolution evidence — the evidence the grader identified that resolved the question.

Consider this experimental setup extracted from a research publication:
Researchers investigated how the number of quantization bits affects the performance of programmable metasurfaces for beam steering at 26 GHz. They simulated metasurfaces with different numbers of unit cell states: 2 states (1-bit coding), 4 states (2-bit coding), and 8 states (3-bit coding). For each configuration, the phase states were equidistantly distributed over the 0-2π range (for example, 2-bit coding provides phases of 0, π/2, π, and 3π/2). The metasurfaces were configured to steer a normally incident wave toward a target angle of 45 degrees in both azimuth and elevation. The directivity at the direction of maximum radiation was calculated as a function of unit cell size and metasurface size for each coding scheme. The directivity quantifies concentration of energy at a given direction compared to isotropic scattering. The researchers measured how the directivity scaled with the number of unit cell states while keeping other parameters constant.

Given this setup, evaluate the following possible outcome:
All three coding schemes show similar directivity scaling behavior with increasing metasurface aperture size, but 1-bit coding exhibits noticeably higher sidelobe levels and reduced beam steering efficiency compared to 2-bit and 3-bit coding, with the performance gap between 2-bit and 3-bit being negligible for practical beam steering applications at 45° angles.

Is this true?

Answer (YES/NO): NO